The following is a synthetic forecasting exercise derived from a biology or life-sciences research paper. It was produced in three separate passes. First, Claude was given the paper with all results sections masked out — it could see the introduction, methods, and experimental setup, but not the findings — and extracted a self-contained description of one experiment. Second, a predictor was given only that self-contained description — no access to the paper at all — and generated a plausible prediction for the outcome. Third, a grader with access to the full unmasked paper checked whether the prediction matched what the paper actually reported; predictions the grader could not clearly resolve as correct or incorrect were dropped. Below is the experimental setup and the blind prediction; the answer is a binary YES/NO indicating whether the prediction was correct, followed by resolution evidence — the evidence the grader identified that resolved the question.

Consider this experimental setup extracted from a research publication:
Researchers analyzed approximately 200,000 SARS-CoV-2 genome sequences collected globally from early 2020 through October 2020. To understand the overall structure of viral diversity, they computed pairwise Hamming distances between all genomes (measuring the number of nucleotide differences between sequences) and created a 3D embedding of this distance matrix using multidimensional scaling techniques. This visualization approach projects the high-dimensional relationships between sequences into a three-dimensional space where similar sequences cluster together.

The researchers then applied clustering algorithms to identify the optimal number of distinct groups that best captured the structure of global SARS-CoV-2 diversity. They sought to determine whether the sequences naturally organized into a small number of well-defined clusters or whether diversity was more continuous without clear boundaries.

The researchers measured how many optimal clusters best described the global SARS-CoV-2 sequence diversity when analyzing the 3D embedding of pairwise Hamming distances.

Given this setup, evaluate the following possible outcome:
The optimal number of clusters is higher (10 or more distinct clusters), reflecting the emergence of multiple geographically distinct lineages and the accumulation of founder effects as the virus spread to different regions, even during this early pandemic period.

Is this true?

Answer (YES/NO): NO